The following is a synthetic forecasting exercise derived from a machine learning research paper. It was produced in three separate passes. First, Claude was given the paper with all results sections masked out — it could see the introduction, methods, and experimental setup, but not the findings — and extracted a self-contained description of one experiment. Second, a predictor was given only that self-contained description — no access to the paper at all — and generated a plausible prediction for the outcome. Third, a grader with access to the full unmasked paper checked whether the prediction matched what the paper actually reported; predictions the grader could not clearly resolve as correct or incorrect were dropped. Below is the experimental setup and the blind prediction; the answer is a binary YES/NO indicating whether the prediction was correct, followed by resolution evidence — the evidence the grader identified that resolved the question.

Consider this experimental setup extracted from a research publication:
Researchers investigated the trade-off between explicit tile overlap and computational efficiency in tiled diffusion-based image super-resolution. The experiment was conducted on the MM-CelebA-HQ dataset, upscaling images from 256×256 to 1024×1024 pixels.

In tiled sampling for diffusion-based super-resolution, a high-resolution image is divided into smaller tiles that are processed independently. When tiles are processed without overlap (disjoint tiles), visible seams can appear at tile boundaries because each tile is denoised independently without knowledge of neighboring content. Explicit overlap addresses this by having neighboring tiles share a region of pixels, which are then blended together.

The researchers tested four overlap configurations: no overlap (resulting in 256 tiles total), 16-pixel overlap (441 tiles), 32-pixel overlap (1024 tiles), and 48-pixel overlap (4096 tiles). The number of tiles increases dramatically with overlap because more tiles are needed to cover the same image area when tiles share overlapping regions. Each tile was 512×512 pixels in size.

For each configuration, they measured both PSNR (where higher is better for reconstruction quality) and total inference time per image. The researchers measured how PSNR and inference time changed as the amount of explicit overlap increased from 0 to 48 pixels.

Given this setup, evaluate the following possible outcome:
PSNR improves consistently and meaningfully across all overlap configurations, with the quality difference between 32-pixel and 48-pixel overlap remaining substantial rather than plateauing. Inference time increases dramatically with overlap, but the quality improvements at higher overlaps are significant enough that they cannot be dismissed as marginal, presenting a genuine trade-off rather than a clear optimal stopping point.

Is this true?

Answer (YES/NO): NO